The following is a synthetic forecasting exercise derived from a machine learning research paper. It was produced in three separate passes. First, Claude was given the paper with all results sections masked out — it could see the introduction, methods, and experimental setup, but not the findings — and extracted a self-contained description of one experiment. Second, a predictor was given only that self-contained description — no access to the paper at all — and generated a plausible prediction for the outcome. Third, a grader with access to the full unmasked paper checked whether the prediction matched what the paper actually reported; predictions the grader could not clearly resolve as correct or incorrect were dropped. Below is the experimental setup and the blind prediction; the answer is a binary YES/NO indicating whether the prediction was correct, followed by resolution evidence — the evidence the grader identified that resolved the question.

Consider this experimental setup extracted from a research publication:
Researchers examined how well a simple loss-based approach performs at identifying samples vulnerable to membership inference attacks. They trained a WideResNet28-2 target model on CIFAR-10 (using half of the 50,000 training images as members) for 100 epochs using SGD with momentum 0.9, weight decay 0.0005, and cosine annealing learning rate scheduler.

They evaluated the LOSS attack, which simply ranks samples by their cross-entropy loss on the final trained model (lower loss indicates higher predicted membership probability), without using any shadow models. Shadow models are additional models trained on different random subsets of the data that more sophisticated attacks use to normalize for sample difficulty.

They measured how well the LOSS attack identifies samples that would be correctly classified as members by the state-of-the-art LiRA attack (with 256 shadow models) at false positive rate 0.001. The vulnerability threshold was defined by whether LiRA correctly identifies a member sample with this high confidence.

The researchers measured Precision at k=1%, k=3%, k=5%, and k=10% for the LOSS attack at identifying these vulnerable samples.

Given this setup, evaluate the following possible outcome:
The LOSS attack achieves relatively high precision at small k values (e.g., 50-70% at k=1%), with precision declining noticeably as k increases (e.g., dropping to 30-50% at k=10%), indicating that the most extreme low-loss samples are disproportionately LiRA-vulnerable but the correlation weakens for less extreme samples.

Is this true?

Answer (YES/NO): NO